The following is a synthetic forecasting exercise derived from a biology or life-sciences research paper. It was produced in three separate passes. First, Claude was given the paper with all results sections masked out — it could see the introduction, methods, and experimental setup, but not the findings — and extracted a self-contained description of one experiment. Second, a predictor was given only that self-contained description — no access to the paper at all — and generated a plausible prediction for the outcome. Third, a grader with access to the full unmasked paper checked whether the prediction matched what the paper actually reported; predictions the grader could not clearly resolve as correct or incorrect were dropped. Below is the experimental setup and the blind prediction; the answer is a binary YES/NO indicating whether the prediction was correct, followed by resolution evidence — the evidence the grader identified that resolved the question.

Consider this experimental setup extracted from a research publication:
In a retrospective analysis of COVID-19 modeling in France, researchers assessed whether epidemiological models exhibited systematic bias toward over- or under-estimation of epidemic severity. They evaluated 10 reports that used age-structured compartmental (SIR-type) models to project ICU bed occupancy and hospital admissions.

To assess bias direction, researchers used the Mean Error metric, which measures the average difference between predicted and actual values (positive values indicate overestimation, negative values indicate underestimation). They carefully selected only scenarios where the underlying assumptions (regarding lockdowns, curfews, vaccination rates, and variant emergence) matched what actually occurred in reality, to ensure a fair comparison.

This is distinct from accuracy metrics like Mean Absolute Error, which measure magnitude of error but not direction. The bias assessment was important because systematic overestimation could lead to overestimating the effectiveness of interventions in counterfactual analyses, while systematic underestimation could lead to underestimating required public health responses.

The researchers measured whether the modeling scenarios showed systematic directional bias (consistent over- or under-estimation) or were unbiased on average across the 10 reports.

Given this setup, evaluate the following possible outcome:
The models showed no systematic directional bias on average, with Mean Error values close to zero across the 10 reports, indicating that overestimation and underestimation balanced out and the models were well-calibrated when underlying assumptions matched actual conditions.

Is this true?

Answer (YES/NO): NO